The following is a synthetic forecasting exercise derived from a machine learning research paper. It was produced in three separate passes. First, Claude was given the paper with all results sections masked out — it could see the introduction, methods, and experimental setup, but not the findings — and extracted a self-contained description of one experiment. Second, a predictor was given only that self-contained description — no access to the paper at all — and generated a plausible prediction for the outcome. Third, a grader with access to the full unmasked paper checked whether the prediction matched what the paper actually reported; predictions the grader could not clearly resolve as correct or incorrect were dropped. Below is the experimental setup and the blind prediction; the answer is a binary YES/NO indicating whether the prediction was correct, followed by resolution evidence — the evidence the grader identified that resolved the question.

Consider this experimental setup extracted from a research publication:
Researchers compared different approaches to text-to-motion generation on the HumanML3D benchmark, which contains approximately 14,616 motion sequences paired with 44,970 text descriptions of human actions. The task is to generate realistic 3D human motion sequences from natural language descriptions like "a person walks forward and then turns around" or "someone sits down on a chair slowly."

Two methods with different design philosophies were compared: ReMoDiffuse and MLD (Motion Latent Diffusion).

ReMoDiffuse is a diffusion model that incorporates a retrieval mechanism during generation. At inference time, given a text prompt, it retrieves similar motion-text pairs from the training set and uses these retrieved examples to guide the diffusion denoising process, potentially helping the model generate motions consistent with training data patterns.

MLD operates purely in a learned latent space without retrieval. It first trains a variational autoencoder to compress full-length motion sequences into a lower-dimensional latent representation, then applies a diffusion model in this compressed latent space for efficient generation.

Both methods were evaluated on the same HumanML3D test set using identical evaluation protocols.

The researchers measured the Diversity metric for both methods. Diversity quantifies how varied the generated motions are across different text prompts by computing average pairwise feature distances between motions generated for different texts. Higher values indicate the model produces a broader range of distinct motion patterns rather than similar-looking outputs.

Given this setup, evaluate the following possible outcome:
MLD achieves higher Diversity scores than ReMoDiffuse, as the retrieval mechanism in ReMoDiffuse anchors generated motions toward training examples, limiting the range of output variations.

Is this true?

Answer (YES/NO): YES